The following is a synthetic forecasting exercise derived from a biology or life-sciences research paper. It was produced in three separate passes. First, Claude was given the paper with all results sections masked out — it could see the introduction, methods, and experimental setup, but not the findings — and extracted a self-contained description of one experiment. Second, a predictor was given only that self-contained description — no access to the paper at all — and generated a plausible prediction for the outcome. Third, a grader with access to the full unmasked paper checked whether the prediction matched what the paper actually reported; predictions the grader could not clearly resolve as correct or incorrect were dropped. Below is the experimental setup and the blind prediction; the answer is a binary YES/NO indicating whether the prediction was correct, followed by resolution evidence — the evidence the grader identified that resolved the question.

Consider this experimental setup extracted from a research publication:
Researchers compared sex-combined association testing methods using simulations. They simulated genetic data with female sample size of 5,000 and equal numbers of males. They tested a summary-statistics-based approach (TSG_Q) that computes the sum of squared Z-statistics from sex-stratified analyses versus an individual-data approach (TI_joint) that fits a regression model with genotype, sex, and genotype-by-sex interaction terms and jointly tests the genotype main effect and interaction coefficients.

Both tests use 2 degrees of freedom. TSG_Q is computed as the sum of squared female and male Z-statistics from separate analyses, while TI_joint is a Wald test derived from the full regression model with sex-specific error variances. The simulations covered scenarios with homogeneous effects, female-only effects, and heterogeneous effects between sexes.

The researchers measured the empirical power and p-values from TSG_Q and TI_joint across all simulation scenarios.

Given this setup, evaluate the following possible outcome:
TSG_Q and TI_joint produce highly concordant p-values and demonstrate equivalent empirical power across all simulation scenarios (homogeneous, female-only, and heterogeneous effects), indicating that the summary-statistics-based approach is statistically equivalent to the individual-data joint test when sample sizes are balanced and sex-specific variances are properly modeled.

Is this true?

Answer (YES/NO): YES